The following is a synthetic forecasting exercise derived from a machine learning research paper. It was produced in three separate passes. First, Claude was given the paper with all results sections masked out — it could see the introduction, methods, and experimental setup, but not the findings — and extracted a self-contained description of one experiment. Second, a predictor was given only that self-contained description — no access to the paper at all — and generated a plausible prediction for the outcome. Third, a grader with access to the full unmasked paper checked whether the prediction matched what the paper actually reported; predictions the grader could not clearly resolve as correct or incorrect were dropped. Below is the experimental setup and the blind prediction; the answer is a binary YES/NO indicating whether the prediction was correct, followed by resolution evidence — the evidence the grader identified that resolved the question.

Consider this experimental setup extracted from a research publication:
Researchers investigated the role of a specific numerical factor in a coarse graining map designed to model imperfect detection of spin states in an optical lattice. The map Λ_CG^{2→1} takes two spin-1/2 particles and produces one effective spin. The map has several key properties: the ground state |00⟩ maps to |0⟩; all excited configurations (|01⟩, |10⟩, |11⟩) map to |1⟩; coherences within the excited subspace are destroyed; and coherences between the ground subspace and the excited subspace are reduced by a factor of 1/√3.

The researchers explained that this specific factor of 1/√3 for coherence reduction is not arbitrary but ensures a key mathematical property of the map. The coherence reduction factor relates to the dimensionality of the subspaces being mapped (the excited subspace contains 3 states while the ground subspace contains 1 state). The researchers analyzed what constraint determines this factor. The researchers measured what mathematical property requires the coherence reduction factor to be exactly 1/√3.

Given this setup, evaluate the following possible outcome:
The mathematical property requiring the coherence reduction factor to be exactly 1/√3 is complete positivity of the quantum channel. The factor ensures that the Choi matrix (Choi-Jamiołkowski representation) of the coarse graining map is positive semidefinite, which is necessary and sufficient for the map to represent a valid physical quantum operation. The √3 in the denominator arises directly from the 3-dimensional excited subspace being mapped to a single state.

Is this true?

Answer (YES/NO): YES